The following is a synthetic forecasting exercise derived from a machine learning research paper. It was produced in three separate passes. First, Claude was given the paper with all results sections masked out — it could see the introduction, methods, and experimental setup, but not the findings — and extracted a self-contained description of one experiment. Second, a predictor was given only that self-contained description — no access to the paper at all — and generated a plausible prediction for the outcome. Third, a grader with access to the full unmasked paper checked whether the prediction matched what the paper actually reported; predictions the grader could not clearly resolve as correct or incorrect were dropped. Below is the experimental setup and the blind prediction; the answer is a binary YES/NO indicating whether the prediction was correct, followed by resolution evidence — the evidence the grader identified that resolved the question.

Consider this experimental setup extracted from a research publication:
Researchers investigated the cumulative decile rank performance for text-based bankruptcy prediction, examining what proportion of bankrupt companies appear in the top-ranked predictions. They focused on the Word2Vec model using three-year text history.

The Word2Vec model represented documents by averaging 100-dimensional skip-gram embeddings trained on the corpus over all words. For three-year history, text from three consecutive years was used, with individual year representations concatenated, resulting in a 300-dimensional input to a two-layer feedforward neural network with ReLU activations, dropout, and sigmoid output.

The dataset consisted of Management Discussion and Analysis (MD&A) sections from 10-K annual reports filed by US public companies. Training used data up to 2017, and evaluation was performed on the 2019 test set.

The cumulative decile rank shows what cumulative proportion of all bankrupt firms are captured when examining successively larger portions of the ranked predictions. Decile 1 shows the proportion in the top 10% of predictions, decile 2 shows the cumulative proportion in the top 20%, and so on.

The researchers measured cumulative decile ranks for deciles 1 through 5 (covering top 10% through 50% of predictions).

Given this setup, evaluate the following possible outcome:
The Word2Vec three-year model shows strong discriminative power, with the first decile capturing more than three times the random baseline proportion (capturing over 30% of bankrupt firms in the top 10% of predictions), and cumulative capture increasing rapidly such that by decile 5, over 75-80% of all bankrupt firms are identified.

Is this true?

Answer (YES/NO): NO